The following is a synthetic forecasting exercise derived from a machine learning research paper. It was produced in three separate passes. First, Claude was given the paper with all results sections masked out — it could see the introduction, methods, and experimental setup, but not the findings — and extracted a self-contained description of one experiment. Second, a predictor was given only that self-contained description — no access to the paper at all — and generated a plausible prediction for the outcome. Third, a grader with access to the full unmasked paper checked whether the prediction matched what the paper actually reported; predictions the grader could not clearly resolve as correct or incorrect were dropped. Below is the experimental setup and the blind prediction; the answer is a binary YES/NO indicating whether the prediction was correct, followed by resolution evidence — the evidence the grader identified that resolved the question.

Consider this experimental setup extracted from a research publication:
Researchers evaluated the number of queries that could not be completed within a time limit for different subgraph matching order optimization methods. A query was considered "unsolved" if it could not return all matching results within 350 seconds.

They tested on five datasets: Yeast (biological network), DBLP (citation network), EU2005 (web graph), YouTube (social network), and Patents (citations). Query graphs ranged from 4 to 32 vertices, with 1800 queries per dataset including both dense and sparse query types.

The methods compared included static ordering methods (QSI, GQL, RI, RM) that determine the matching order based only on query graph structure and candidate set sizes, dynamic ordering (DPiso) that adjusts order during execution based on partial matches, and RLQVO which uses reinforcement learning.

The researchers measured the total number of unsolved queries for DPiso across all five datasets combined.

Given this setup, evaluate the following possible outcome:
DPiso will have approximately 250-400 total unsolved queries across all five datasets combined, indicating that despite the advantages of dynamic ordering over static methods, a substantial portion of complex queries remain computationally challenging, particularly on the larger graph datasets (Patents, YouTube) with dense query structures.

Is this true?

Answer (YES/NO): NO